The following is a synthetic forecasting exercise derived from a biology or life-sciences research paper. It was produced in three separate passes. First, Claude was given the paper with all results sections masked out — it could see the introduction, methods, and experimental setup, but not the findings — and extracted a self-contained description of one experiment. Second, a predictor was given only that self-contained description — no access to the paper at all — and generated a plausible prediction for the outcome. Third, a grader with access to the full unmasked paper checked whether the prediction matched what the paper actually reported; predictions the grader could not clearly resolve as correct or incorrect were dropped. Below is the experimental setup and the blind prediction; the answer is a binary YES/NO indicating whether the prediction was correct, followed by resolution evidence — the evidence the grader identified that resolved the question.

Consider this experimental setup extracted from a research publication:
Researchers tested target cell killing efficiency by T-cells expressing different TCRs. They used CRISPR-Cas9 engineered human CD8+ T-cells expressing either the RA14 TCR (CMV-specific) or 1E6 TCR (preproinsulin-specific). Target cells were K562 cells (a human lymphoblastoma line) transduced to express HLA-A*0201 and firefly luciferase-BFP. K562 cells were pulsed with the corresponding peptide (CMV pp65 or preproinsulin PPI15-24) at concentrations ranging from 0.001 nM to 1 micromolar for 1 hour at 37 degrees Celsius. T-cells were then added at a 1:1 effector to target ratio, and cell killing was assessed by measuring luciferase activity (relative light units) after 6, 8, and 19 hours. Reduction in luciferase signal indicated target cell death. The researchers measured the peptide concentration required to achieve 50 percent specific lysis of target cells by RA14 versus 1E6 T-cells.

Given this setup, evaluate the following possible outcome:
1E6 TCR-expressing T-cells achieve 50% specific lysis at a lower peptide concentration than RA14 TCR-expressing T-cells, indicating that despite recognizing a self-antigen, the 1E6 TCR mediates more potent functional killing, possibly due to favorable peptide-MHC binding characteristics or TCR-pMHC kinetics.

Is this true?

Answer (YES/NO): NO